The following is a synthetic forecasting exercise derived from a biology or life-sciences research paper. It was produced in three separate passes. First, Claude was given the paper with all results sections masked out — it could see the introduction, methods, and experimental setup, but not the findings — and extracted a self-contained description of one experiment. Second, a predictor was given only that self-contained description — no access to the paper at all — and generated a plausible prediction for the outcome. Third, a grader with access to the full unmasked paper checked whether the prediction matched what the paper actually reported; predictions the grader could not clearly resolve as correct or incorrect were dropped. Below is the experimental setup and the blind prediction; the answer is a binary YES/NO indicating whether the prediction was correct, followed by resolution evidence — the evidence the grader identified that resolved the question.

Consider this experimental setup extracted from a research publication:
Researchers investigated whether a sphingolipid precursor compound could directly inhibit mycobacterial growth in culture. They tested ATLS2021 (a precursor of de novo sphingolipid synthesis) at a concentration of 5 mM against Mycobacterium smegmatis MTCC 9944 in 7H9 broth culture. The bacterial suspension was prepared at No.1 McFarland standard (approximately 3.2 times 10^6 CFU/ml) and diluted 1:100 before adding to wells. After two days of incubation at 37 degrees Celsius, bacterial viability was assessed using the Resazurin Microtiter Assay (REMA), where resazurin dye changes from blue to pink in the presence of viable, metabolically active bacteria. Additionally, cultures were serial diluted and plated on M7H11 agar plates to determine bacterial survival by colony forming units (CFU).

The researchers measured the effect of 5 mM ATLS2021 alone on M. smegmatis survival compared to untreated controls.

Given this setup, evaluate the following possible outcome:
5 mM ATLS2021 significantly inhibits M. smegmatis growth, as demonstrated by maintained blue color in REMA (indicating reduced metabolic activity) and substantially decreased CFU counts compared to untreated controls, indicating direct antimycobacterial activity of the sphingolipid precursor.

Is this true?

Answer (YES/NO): NO